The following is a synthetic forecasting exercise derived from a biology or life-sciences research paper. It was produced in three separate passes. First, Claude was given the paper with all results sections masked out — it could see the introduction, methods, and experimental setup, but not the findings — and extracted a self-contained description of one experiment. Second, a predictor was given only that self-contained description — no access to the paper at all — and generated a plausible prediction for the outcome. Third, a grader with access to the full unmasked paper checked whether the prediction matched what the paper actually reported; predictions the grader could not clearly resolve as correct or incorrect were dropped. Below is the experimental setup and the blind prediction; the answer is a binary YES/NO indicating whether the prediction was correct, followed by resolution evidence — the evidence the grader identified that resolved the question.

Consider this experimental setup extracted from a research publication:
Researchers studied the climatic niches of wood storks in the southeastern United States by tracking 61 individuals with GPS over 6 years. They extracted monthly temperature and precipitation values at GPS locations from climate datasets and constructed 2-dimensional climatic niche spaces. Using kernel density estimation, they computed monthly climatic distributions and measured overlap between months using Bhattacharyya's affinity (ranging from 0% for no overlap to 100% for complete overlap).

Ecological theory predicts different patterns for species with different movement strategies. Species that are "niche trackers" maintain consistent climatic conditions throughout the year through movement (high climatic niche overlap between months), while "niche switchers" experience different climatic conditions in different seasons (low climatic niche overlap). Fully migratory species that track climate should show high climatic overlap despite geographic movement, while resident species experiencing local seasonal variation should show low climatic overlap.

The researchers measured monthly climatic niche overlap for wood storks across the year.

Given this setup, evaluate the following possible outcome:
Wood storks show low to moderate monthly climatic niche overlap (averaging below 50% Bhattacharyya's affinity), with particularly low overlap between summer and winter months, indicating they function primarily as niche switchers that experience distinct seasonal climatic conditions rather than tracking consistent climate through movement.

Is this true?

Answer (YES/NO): YES